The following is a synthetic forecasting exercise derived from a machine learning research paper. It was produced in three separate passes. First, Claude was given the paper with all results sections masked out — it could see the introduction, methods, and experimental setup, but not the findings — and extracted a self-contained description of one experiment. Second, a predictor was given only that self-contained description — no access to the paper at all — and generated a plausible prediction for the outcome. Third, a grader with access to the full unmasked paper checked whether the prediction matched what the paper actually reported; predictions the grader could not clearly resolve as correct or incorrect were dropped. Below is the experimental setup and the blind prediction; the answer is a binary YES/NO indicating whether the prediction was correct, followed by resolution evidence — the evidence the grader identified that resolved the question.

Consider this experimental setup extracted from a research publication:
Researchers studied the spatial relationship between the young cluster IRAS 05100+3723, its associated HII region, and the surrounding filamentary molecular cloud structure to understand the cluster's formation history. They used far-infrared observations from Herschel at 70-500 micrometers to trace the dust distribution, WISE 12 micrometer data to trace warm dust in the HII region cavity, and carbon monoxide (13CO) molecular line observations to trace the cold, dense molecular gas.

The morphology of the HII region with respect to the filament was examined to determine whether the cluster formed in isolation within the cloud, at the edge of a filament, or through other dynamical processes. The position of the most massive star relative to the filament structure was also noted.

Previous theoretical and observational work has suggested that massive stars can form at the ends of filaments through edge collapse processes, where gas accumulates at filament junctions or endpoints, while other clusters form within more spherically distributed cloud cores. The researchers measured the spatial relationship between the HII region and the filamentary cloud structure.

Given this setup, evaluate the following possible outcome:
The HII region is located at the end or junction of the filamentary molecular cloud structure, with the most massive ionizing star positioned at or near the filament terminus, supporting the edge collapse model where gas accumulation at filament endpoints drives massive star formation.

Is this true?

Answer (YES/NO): YES